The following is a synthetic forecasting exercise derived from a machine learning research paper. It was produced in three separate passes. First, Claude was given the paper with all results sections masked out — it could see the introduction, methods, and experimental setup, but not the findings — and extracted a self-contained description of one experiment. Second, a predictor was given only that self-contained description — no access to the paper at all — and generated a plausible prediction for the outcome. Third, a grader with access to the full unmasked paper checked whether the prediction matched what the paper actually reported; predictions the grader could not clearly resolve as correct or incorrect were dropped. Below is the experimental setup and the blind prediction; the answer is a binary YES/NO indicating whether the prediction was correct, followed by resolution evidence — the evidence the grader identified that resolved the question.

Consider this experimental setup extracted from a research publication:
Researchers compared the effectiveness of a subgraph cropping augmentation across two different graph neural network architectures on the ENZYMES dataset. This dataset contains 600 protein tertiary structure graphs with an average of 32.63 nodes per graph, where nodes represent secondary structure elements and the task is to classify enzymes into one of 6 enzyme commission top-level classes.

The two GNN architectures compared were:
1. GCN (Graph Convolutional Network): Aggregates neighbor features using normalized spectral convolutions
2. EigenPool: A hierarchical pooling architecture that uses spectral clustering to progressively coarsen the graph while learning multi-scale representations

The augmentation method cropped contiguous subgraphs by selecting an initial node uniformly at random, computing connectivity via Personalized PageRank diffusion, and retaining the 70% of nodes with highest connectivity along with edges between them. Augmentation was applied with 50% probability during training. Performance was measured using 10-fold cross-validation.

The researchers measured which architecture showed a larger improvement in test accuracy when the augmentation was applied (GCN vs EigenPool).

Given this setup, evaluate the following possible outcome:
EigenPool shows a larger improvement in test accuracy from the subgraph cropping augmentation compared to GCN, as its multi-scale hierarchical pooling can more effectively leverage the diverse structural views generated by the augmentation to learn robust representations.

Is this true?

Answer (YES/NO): YES